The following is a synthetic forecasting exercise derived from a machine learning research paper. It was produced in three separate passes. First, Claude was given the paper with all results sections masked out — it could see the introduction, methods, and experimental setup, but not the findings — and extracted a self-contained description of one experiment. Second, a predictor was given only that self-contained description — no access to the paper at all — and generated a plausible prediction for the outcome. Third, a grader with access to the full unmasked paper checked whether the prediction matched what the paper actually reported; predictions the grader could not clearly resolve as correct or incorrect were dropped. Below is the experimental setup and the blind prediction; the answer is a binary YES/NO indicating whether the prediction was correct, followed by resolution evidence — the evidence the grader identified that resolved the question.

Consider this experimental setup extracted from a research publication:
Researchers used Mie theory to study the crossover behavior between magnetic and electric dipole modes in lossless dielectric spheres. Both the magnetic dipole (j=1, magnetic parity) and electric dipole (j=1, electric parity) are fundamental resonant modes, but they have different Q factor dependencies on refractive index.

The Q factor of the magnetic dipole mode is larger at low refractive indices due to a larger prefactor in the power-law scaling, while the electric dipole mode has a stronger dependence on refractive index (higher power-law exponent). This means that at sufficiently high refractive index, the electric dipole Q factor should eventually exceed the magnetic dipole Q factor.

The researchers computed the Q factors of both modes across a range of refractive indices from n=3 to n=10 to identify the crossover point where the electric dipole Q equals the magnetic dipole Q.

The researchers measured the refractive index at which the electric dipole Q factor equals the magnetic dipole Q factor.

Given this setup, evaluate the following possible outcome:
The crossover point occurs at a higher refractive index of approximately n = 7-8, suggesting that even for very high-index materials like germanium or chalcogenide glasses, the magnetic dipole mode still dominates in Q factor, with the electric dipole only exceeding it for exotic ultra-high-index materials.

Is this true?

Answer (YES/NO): NO